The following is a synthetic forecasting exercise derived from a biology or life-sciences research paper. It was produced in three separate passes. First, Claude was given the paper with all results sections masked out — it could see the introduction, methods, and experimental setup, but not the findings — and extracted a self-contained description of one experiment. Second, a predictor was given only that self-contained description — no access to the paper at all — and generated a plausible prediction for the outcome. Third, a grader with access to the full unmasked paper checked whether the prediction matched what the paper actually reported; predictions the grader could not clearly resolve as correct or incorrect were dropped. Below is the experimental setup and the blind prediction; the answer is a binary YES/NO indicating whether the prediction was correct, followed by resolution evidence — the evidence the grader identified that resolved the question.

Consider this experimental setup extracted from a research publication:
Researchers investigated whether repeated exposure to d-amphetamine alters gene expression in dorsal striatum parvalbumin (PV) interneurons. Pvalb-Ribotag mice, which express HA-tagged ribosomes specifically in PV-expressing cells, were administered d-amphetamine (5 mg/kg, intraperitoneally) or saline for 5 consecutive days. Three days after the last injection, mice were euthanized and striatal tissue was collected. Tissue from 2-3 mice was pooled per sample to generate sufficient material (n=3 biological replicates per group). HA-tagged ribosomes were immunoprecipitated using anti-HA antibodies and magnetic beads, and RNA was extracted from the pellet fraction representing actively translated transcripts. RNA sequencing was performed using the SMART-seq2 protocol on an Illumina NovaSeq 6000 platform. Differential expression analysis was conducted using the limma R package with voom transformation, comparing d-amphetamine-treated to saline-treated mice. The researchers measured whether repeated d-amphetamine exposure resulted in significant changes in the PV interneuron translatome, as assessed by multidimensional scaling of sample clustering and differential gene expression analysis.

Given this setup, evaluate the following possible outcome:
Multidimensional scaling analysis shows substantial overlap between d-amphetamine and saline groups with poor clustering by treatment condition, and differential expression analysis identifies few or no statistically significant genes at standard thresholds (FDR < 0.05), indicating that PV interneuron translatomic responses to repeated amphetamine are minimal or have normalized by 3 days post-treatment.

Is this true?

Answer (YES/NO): YES